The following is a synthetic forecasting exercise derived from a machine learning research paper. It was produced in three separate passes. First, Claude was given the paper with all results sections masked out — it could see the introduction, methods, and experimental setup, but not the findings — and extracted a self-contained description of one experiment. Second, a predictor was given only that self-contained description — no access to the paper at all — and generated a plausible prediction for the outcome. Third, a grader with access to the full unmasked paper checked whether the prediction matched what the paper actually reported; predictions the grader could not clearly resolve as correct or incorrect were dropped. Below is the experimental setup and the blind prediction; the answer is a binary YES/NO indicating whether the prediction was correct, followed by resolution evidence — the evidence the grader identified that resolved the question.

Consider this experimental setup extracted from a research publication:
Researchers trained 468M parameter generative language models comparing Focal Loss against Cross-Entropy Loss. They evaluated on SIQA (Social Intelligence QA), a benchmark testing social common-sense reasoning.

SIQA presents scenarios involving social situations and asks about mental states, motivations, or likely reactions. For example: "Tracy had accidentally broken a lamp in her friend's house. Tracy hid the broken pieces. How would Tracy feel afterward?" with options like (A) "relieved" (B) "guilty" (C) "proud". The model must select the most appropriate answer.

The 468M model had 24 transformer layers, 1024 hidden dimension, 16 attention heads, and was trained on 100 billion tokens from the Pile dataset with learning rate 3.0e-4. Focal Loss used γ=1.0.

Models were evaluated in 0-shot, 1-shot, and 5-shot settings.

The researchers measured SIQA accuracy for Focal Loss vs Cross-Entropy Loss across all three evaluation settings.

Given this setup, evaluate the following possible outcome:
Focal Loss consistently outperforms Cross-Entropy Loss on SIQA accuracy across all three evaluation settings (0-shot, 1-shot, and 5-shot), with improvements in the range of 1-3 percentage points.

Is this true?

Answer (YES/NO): YES